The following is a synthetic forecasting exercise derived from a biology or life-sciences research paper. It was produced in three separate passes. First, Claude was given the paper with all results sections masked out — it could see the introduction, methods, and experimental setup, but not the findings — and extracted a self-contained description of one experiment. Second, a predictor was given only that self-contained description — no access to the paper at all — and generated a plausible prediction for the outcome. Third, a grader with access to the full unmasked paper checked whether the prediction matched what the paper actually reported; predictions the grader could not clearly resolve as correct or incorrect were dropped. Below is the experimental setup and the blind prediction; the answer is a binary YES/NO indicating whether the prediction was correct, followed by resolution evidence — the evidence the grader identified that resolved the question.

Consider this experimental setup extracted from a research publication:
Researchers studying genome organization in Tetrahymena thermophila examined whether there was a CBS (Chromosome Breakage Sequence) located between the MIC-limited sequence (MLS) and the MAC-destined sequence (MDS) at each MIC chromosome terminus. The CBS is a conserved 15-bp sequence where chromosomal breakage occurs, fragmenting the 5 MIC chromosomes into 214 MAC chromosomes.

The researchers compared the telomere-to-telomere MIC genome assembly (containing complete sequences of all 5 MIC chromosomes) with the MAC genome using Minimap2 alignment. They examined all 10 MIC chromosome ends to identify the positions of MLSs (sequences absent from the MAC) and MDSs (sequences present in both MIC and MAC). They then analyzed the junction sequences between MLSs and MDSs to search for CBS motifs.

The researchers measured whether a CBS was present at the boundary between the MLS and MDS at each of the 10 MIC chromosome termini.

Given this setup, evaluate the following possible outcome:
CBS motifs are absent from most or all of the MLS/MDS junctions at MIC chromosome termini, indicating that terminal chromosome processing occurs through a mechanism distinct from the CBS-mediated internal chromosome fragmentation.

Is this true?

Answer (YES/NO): NO